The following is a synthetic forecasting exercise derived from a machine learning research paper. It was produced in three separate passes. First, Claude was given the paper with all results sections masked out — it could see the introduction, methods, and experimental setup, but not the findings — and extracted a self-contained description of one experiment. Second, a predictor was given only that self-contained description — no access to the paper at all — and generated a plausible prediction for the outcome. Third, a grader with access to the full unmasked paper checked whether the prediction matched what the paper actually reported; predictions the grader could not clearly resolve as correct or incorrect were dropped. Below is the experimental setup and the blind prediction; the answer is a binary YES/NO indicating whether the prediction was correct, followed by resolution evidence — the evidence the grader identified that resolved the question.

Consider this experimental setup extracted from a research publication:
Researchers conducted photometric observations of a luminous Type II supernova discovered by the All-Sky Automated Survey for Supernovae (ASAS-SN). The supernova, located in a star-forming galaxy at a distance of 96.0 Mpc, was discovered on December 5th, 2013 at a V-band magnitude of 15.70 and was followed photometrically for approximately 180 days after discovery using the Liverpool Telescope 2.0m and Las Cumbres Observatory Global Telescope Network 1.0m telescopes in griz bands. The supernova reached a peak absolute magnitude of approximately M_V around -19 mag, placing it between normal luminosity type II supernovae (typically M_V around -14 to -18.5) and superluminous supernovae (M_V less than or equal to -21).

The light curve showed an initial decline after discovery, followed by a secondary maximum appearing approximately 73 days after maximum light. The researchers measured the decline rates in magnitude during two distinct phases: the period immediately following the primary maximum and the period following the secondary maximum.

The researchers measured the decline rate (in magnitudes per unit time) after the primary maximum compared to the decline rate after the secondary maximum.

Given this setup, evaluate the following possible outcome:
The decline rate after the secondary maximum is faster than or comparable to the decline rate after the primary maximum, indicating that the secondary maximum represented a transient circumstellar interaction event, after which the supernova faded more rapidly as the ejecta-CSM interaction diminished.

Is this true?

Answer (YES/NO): YES